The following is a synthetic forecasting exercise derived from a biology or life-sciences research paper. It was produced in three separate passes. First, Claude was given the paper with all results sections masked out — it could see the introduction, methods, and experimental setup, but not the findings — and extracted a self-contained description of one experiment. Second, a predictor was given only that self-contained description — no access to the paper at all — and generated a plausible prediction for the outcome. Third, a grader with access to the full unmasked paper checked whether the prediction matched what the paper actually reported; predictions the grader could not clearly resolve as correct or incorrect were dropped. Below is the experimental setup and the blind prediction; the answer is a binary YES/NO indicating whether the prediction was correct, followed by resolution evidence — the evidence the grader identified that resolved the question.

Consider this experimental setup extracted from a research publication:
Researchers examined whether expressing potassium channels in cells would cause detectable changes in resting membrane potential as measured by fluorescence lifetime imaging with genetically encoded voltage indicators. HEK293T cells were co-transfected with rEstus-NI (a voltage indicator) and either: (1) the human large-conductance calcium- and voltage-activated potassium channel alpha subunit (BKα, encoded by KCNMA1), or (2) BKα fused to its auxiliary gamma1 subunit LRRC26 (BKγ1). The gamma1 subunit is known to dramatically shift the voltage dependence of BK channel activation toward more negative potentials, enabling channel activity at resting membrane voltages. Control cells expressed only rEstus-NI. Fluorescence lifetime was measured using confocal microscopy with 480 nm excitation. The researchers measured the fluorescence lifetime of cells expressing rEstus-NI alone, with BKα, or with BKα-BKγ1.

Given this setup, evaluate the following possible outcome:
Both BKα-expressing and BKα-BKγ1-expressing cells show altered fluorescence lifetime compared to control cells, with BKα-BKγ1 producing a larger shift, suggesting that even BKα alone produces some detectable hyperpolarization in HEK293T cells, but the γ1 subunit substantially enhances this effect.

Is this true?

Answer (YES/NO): YES